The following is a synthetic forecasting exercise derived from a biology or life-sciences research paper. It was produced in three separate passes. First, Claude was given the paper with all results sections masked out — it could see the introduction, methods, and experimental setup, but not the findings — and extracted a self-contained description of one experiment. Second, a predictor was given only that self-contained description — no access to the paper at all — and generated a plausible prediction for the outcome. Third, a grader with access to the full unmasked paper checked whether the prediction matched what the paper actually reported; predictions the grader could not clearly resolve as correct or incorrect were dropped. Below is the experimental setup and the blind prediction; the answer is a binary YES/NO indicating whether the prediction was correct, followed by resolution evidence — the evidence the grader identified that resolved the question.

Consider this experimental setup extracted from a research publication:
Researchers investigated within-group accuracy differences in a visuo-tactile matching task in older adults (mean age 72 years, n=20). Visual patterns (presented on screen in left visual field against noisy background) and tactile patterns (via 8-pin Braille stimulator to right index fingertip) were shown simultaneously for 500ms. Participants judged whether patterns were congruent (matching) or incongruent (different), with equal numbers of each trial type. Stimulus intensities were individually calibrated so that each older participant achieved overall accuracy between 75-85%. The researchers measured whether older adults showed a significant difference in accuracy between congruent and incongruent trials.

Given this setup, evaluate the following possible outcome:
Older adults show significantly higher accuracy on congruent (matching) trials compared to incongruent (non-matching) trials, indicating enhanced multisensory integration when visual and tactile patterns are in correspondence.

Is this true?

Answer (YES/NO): YES